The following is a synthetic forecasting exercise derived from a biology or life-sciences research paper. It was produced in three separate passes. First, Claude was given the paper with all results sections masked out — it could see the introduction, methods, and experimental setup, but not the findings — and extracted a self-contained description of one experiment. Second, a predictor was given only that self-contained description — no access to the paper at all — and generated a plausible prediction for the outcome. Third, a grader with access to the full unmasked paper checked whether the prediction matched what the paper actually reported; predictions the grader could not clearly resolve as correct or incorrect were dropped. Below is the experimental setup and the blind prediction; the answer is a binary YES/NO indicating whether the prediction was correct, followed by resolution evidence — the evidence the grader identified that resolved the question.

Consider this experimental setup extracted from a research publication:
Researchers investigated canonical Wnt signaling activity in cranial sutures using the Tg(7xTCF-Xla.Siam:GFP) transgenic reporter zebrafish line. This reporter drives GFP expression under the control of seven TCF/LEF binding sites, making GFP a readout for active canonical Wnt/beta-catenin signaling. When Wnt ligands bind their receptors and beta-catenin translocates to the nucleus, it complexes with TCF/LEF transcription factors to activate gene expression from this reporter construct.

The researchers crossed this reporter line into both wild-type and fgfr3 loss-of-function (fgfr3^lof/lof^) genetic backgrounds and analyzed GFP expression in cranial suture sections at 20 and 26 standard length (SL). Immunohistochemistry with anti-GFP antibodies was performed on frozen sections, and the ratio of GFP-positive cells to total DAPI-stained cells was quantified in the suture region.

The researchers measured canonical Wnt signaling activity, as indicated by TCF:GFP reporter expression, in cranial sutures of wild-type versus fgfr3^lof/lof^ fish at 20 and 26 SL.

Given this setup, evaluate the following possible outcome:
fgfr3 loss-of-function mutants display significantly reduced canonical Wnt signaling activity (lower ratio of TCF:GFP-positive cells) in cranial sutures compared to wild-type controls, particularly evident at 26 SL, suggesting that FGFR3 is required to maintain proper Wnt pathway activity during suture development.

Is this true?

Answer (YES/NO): NO